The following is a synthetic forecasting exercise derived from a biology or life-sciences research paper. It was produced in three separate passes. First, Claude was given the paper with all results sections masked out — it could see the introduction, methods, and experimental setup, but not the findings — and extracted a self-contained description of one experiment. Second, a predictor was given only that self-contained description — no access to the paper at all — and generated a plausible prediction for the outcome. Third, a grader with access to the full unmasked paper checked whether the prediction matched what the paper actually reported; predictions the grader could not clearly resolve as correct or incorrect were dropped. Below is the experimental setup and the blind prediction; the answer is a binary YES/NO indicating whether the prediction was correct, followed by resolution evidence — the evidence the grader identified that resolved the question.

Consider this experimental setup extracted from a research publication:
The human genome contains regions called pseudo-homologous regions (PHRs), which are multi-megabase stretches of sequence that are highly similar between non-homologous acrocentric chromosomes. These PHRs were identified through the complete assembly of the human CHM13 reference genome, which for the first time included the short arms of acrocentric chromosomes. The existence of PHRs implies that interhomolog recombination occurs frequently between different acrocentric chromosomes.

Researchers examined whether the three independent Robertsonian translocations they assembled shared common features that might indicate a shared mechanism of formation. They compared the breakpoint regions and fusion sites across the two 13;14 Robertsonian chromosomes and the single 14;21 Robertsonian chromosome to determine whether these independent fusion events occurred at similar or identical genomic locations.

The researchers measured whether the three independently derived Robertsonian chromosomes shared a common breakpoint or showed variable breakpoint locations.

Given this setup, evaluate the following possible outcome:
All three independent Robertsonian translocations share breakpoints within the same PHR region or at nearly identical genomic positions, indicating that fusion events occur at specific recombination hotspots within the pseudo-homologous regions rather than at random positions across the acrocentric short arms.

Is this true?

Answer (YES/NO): YES